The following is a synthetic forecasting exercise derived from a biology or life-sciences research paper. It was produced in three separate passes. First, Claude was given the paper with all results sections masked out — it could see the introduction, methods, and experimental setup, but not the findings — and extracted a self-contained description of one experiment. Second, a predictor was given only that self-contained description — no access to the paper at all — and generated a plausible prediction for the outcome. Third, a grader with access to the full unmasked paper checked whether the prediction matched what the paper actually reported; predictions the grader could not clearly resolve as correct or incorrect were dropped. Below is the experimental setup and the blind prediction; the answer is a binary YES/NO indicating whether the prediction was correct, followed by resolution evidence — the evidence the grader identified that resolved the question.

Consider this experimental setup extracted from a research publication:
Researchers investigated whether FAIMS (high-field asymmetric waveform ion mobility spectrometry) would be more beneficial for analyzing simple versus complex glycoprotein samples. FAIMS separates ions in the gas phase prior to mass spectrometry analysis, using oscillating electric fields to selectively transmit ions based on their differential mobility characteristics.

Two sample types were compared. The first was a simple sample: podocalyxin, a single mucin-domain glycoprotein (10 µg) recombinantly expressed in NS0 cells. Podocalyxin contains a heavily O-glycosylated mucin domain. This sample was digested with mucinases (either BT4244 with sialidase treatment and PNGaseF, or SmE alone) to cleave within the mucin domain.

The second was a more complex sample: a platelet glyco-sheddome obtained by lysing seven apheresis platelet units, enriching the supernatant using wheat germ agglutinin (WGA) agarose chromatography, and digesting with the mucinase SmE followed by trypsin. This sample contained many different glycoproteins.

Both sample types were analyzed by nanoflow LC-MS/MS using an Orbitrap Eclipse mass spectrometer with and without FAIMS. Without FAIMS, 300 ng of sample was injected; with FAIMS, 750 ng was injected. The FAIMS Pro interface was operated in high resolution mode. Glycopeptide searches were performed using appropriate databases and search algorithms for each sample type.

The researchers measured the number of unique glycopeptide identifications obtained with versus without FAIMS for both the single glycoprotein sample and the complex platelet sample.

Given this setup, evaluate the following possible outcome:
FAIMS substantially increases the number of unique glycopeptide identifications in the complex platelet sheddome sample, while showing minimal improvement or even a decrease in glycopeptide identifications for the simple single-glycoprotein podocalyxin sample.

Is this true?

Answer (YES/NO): YES